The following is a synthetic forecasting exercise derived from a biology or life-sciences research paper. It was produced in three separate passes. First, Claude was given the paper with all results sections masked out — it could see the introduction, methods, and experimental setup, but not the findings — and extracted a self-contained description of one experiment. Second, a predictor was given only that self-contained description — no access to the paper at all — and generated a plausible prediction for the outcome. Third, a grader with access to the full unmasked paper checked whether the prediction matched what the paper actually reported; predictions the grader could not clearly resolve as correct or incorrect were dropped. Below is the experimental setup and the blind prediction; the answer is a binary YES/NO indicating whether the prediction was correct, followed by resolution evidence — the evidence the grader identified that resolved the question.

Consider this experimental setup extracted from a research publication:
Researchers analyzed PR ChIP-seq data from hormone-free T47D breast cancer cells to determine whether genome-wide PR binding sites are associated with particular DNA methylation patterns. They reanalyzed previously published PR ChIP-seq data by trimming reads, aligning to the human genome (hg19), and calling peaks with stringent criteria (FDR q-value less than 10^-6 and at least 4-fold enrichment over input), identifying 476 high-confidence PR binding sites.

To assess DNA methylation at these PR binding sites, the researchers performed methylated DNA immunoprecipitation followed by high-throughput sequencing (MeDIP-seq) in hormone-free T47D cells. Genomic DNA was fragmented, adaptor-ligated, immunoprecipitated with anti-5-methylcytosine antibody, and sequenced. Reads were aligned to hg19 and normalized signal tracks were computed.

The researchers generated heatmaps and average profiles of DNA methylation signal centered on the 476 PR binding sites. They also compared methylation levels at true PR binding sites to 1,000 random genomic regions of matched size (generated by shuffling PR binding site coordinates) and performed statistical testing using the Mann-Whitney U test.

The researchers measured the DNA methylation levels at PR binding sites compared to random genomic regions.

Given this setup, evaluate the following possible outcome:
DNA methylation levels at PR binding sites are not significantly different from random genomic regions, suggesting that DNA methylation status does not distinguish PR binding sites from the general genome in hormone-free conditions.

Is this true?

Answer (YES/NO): NO